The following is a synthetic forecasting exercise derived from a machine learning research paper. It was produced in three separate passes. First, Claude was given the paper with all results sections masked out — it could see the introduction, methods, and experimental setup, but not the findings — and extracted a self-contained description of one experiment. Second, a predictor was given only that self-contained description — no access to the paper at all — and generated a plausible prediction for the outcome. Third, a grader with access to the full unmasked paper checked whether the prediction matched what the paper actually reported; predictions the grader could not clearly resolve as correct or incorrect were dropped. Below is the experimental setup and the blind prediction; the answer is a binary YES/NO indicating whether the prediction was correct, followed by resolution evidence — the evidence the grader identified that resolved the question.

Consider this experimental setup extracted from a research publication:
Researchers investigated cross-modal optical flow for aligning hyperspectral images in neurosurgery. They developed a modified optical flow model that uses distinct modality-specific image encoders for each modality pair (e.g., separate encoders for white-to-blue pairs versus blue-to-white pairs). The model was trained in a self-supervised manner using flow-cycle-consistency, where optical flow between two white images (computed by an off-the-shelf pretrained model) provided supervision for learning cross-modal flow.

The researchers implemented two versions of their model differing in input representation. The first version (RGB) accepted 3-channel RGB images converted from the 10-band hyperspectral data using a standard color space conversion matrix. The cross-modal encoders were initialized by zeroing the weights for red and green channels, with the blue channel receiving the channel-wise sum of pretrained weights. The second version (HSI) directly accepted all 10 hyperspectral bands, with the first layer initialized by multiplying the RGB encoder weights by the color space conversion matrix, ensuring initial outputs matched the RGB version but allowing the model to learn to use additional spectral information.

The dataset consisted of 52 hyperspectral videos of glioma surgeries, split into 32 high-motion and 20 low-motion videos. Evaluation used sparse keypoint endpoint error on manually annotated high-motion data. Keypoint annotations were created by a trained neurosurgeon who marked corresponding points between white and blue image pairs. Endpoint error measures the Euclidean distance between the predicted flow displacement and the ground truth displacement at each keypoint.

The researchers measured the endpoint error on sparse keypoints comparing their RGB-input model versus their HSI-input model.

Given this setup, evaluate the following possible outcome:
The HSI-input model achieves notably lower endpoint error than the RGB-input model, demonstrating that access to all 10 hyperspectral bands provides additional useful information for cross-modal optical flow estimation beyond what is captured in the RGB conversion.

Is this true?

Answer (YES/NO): NO